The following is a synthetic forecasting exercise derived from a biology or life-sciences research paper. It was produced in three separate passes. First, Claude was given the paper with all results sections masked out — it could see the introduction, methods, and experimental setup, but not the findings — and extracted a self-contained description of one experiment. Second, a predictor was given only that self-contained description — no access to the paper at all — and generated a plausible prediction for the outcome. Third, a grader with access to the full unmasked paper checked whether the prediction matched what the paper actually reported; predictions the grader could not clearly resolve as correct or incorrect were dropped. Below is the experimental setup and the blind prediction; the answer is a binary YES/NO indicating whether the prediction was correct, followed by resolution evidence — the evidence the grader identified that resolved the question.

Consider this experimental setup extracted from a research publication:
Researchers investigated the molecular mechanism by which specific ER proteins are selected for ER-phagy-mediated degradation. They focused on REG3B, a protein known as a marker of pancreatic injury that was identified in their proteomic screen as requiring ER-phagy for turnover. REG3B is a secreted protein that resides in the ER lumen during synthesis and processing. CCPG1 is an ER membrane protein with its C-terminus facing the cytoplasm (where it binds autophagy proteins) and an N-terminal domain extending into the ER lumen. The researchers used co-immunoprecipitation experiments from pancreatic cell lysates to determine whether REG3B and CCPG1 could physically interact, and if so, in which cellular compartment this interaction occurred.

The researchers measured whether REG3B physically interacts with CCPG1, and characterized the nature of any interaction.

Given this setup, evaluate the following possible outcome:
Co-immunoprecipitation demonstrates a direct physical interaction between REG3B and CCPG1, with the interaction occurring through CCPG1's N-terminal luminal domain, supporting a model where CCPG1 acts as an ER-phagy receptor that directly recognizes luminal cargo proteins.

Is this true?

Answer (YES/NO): NO